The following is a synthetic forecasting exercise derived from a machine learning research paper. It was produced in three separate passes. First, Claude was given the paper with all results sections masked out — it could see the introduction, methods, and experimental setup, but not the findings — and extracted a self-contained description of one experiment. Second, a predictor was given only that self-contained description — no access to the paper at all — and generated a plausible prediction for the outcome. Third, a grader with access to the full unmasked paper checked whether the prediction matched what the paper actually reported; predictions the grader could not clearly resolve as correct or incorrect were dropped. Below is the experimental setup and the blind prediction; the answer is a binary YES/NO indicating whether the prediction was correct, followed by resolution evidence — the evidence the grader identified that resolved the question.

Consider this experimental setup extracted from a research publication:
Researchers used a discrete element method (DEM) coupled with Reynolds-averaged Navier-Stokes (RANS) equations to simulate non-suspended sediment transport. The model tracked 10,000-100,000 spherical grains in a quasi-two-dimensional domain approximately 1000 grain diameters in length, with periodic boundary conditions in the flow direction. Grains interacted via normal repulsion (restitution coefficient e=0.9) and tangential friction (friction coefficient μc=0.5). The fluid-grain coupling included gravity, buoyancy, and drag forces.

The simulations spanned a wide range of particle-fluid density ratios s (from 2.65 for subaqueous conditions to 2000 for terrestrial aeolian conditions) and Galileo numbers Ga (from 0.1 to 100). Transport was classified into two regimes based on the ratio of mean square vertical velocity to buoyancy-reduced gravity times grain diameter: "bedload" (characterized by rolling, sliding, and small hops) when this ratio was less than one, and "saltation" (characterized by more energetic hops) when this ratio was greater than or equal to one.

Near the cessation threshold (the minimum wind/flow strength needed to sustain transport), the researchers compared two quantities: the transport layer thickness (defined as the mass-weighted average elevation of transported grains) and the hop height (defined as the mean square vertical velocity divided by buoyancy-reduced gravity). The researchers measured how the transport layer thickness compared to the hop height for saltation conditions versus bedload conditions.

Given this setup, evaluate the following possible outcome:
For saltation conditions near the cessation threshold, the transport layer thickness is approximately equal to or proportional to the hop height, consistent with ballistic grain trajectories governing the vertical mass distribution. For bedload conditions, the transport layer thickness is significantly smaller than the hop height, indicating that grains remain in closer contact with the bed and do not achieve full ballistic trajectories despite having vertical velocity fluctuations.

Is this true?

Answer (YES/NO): NO